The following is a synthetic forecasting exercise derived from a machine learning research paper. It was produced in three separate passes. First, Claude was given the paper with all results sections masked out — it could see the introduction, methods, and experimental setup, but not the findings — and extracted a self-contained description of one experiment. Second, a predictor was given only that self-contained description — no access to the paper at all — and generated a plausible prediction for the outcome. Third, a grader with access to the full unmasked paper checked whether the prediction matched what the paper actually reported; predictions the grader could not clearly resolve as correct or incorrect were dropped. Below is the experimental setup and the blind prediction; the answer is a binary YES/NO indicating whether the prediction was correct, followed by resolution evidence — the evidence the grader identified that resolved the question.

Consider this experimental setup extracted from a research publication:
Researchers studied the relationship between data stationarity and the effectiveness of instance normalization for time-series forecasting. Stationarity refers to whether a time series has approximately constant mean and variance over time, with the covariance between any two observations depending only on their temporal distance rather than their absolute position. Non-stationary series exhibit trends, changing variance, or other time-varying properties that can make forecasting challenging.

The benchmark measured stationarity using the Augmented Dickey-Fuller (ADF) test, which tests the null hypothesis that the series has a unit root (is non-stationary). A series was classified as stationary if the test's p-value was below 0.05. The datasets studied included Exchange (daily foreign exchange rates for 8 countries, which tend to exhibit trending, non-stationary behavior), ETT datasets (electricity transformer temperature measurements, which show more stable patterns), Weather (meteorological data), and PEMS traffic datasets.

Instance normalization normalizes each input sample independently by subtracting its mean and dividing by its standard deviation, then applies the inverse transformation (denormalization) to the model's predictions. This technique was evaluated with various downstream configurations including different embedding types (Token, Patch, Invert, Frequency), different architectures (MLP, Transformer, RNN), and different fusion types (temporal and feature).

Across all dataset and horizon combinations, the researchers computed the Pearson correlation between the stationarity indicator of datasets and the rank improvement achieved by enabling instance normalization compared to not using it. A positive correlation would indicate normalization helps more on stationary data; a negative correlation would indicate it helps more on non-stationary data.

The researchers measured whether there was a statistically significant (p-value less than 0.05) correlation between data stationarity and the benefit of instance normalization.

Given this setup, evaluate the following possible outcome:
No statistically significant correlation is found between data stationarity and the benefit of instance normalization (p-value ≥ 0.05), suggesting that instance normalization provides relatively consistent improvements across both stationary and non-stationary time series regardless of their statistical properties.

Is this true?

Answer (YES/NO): NO